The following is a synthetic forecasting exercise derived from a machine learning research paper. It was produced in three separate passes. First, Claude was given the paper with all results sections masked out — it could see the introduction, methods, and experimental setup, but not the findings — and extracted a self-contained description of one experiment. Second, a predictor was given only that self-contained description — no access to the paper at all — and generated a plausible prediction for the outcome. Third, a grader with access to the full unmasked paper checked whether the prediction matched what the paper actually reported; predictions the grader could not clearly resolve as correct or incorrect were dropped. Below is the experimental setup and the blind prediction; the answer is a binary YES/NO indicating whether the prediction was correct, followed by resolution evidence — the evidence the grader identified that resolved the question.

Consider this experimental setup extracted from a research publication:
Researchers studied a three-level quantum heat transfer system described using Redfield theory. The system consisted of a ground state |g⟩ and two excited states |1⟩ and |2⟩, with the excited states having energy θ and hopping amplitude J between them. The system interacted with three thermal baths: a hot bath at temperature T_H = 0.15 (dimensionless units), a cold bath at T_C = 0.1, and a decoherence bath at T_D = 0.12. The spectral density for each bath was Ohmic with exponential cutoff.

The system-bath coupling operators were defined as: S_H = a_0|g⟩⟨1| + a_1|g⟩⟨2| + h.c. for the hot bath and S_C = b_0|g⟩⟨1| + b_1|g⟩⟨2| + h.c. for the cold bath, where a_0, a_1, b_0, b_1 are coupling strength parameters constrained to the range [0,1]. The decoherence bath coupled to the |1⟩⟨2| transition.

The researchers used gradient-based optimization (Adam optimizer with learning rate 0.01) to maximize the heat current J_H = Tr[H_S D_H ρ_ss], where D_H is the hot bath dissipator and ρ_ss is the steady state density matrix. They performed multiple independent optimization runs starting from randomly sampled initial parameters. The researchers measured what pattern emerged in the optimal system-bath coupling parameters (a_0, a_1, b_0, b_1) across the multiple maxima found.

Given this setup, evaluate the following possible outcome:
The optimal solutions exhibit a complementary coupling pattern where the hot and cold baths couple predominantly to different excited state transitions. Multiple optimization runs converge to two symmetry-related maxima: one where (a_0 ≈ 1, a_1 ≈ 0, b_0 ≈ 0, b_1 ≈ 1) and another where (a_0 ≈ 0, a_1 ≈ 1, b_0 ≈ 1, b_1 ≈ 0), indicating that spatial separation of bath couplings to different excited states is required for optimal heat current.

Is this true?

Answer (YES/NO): NO